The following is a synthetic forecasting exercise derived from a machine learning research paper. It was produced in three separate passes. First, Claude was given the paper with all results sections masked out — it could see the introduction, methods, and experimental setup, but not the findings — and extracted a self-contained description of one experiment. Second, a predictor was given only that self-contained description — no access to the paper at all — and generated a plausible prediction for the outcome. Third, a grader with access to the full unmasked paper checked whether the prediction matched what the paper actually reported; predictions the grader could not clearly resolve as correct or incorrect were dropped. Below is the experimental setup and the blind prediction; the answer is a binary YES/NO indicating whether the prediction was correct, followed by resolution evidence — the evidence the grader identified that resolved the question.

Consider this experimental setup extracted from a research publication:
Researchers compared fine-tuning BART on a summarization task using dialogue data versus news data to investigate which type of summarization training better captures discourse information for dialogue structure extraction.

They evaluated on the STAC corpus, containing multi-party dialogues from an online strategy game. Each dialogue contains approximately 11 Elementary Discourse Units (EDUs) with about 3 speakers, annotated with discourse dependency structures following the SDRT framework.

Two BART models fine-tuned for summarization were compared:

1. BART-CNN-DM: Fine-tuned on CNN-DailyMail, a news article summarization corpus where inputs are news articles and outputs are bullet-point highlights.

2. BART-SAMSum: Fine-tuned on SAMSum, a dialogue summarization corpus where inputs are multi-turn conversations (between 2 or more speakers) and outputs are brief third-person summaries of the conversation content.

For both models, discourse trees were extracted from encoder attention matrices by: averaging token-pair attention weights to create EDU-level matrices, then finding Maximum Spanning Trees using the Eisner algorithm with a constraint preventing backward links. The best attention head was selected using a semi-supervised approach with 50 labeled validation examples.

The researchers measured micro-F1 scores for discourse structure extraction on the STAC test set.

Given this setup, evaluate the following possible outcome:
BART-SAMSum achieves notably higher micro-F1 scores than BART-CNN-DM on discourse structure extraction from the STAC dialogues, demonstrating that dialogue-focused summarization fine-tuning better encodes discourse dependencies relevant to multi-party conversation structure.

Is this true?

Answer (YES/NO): NO